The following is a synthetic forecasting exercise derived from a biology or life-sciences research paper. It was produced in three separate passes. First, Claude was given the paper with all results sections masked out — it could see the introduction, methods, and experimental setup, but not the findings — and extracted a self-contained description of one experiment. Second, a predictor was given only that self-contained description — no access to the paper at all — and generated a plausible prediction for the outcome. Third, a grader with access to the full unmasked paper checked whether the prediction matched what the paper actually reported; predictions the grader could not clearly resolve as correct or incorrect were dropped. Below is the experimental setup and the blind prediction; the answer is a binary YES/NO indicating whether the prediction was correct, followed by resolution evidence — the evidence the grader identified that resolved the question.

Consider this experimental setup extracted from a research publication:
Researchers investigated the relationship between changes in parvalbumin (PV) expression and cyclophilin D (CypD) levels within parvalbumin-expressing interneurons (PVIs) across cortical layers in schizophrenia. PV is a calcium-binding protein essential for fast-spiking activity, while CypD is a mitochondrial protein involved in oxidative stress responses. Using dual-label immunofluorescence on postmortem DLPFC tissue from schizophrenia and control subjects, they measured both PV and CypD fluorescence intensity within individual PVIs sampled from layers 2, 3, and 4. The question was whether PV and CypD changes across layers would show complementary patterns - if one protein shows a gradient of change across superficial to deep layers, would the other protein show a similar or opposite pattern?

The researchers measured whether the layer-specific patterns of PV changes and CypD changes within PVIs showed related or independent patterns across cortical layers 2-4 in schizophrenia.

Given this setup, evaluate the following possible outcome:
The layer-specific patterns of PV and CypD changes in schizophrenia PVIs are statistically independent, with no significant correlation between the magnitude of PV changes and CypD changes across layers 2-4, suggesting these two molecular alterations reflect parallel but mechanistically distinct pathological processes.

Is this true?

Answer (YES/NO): NO